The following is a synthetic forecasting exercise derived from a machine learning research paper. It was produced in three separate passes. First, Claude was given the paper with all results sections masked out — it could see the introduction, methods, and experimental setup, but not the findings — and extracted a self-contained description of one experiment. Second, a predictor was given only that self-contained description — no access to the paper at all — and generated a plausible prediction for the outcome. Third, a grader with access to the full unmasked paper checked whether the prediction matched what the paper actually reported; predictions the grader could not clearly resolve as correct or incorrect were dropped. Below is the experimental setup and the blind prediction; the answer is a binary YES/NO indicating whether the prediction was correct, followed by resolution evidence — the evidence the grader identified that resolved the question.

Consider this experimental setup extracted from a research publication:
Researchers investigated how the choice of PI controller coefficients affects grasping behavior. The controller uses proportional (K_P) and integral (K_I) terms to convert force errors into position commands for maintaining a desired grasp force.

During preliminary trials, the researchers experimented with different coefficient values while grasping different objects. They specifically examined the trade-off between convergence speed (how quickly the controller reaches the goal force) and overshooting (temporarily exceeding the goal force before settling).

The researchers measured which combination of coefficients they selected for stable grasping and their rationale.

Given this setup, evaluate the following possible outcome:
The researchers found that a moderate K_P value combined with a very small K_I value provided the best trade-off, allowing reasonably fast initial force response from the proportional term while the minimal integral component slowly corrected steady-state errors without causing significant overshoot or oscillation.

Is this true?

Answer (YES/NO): NO